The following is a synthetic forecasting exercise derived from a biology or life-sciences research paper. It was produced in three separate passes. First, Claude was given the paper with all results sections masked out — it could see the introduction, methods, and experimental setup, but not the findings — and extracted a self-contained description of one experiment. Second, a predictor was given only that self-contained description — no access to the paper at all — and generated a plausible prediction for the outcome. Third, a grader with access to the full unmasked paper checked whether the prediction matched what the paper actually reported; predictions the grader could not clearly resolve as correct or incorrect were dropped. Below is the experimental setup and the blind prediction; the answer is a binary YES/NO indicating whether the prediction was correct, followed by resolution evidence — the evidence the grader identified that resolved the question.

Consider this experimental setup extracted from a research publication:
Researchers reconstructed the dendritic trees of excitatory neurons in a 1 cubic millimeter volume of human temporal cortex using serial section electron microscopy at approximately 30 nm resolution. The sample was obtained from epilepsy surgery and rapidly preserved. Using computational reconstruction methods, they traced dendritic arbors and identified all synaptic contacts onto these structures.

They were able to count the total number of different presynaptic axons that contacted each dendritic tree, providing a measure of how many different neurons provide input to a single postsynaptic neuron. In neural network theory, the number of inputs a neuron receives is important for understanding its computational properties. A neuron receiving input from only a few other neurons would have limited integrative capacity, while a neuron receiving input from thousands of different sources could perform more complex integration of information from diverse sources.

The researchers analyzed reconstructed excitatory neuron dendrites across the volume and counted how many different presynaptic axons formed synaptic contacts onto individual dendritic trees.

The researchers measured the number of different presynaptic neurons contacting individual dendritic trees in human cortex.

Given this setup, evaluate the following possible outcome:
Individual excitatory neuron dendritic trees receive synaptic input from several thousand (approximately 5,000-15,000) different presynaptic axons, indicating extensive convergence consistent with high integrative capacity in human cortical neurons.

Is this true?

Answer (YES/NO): YES